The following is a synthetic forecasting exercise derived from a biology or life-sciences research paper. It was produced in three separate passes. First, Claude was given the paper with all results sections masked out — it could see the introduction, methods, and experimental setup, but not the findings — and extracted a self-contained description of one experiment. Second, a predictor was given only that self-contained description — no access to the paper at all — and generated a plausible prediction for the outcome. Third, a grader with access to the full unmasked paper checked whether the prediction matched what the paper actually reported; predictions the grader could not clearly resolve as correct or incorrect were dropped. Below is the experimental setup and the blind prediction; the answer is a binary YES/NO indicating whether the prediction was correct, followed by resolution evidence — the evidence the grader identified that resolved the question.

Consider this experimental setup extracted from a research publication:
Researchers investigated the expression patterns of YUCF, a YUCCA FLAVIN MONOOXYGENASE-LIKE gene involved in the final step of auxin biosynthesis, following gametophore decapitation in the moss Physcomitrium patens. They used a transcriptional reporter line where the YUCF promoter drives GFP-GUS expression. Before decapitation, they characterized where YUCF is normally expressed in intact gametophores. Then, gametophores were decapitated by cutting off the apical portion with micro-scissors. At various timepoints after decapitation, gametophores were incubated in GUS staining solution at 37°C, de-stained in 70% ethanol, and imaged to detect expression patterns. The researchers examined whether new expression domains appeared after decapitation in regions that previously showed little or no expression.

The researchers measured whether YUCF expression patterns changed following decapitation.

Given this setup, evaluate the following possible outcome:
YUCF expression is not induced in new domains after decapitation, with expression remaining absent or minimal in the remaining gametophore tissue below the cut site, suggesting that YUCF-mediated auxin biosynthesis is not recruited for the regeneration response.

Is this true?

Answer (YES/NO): NO